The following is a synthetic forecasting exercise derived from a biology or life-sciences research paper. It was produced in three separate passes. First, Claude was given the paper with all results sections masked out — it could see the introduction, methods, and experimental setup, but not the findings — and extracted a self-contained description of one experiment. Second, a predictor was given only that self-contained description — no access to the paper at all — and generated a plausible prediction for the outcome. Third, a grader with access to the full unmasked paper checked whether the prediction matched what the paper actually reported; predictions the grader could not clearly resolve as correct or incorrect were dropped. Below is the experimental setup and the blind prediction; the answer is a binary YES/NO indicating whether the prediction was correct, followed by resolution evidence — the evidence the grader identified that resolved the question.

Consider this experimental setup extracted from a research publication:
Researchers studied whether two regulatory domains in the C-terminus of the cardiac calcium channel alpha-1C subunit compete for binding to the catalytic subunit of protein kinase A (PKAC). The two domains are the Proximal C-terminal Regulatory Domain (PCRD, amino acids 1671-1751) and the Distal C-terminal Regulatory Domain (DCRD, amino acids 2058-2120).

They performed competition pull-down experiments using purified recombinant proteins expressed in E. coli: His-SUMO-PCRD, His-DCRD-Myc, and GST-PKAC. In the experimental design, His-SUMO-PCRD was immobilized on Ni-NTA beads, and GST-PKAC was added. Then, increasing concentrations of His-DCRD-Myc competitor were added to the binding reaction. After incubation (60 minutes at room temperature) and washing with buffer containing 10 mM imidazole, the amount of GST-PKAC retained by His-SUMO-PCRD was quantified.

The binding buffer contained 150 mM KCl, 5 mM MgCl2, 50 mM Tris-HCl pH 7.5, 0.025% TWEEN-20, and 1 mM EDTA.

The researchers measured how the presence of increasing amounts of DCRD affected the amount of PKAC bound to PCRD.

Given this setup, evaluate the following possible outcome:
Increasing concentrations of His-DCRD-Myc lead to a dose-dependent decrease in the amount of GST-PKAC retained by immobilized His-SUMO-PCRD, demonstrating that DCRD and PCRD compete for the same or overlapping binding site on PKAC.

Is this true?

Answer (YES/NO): YES